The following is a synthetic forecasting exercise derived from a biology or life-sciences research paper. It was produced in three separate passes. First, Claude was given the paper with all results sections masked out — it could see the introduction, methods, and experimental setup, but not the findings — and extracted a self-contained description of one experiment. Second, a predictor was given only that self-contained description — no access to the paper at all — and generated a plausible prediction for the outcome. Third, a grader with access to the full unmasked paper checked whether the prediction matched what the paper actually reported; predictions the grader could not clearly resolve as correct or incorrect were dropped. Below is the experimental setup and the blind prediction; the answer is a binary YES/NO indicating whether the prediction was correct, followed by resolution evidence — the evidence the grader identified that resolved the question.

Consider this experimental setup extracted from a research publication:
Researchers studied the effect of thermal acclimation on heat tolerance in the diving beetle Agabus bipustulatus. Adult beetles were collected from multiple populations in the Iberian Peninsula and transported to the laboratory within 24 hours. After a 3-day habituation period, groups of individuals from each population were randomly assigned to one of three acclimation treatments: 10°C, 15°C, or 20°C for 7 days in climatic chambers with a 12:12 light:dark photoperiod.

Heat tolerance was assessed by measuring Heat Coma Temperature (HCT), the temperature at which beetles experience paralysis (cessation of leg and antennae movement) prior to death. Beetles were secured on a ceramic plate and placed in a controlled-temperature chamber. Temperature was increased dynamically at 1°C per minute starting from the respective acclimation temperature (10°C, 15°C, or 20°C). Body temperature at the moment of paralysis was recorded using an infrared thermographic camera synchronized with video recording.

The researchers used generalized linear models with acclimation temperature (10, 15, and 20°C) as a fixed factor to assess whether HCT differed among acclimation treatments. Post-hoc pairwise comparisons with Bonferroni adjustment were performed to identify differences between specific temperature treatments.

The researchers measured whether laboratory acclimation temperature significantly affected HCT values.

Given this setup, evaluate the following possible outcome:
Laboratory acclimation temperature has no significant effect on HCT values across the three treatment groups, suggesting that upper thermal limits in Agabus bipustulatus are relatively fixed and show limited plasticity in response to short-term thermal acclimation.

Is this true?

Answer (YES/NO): YES